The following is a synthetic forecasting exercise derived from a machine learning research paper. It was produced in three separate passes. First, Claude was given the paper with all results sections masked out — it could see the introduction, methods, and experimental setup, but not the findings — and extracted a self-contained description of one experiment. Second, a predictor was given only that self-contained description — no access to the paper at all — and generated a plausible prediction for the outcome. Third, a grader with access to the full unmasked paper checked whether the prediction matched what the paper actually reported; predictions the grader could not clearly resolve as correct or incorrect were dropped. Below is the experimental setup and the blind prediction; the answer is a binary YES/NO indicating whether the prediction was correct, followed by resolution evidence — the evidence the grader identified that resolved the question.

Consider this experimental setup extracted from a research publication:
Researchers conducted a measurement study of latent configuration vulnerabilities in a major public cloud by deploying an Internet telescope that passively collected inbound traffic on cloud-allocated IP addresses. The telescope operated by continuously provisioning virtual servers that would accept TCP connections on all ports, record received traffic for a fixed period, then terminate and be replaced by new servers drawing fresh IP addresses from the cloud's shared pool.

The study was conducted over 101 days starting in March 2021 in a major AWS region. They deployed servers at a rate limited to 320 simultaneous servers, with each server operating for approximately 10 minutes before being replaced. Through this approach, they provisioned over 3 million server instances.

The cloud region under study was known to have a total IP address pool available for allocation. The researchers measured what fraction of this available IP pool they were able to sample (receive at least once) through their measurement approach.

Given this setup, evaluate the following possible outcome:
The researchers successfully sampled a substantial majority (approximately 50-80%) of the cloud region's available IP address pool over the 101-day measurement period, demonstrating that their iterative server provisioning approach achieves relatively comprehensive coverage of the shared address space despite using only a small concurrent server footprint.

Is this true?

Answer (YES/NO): YES